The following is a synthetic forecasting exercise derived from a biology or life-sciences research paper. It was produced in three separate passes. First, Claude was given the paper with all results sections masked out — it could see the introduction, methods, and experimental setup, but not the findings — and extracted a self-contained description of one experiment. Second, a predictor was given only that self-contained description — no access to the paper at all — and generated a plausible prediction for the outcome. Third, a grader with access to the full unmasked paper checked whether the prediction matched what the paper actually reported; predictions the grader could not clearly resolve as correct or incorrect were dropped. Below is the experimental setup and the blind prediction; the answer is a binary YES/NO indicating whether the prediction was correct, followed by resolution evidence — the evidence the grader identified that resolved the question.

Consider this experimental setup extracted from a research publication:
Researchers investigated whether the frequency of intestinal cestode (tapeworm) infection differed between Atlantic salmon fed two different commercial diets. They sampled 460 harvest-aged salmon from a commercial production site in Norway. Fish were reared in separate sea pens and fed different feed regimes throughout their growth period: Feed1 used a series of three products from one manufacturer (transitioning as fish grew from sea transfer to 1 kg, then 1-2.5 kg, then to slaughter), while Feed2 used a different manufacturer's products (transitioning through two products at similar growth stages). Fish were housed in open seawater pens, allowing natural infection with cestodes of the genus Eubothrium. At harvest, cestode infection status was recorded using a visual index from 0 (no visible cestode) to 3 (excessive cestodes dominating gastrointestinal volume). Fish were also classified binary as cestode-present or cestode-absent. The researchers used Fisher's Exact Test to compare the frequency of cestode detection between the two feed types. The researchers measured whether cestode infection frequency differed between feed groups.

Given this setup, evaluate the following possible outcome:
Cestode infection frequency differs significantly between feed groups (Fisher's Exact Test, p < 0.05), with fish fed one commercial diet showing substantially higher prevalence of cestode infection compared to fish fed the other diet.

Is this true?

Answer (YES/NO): NO